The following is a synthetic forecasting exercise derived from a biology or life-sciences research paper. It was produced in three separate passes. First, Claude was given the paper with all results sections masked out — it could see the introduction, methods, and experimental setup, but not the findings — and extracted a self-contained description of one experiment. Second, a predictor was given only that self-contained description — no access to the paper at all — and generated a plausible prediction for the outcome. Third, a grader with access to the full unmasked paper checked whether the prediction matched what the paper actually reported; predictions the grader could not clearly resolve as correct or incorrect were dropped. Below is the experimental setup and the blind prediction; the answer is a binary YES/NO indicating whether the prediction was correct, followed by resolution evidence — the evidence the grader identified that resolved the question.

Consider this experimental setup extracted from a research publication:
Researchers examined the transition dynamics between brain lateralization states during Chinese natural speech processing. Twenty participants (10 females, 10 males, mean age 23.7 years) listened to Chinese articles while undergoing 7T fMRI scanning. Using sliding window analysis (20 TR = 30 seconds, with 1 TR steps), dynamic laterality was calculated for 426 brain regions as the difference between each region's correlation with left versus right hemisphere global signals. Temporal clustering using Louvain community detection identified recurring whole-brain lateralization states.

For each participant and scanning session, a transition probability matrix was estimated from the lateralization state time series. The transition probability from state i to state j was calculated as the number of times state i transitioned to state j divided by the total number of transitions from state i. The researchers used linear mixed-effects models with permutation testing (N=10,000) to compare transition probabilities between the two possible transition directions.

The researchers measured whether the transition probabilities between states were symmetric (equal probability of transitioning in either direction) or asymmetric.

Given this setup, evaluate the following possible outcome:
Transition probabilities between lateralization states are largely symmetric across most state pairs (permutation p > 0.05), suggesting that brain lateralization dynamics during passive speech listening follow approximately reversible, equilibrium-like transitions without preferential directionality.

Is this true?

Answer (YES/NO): NO